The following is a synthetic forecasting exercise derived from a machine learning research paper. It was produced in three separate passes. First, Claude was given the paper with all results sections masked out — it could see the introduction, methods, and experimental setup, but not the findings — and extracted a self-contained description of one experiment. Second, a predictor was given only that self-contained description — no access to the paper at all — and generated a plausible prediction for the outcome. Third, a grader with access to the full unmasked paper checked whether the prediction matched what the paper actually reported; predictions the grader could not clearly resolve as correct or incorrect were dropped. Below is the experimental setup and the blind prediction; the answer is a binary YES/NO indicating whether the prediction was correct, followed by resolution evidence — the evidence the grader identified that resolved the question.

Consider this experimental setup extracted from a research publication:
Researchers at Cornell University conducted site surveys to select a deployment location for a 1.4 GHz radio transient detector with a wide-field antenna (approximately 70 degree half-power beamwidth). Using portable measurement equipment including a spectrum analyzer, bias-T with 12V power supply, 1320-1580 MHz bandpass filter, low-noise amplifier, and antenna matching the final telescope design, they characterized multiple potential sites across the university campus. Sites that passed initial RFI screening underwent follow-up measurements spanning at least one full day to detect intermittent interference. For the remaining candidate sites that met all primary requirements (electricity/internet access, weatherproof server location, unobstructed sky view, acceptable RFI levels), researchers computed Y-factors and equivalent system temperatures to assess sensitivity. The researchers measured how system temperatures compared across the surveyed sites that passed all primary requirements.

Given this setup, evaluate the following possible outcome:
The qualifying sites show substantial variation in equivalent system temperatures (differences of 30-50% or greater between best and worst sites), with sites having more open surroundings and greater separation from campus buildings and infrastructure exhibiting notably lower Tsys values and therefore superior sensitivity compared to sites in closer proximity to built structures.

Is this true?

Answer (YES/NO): NO